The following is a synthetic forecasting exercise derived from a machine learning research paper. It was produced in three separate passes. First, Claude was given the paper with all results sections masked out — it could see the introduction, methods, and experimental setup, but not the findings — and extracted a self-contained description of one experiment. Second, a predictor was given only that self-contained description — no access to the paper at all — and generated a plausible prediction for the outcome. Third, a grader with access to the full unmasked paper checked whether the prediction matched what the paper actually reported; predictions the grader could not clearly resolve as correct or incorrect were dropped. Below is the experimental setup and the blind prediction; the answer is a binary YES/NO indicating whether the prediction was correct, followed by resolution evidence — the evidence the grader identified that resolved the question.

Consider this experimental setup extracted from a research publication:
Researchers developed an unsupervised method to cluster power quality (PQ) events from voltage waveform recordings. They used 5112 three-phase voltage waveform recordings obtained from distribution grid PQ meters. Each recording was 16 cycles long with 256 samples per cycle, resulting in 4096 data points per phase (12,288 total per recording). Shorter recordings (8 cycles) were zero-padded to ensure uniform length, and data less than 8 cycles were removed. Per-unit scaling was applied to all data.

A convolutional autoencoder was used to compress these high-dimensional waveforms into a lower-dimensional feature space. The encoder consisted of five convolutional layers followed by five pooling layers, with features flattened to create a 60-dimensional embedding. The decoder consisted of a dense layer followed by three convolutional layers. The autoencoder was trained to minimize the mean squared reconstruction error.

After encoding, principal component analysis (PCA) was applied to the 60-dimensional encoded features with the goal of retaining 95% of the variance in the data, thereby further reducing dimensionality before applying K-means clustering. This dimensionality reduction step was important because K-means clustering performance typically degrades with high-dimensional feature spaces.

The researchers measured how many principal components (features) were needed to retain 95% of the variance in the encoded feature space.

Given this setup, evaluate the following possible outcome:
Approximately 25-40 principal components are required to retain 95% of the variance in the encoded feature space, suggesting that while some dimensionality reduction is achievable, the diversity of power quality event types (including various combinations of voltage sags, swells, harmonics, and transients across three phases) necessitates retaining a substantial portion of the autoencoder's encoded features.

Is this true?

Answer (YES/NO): NO